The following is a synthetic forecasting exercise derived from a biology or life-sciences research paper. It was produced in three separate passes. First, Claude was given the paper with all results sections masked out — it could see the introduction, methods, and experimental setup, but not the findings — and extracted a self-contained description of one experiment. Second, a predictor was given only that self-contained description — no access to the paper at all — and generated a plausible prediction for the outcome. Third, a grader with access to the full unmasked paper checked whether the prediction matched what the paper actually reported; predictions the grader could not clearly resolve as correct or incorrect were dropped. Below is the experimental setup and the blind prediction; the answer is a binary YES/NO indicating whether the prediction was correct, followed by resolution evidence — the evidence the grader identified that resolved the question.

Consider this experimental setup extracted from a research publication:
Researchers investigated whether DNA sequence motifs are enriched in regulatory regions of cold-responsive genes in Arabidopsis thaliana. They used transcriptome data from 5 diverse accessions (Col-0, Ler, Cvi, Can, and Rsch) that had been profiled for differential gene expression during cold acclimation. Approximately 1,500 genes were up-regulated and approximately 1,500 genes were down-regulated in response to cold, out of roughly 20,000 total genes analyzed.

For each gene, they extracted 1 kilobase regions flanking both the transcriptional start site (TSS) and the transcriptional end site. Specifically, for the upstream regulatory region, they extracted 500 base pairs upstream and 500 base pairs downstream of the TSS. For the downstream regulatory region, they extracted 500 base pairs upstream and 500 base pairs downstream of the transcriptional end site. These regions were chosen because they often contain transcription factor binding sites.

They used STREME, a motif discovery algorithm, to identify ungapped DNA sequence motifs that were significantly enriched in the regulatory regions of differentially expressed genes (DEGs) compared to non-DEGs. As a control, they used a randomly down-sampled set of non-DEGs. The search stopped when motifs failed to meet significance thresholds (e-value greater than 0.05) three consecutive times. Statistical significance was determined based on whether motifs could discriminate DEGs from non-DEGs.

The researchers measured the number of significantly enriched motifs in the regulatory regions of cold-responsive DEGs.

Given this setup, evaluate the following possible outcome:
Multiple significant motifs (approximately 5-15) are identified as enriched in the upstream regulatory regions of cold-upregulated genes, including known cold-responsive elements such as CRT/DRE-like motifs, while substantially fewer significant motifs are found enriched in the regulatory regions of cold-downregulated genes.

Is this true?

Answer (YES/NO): NO